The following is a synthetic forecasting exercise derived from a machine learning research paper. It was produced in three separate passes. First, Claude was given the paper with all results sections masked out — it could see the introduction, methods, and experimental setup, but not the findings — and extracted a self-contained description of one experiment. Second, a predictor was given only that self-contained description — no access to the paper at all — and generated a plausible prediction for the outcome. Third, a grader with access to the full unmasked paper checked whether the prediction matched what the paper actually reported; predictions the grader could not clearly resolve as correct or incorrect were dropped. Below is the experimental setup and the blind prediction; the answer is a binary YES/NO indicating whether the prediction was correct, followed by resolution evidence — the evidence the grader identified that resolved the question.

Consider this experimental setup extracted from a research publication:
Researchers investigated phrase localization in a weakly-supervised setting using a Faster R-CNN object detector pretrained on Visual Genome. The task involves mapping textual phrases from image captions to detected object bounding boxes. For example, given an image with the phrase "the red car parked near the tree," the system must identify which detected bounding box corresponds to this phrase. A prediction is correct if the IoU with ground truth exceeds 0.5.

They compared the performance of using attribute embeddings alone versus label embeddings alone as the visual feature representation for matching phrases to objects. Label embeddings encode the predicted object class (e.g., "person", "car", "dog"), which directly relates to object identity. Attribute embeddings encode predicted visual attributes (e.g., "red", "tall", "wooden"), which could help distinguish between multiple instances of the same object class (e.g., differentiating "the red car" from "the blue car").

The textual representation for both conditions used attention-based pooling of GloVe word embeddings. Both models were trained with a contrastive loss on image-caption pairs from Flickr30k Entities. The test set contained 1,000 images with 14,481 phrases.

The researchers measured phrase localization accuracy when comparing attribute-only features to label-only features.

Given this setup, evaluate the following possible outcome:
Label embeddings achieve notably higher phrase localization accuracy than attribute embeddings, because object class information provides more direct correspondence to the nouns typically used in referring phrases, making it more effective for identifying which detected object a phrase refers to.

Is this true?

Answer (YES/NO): YES